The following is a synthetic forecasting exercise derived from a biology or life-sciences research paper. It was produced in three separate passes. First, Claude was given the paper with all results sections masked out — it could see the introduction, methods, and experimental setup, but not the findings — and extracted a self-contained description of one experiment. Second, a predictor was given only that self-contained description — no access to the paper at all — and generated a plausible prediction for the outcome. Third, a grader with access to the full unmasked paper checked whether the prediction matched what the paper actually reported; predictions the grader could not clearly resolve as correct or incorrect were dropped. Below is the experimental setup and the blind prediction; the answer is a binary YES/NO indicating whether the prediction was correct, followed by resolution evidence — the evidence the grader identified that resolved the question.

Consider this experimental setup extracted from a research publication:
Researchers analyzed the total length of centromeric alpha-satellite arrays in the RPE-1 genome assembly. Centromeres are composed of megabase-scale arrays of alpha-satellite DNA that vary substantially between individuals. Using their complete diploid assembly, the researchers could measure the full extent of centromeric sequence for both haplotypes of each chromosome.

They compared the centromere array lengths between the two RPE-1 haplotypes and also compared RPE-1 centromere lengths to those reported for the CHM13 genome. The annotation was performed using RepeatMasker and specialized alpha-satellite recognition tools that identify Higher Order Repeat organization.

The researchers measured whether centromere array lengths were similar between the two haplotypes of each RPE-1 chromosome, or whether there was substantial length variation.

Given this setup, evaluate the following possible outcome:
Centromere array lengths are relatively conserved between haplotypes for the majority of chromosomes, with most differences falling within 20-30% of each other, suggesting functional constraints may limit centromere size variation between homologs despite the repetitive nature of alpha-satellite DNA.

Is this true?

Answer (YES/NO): NO